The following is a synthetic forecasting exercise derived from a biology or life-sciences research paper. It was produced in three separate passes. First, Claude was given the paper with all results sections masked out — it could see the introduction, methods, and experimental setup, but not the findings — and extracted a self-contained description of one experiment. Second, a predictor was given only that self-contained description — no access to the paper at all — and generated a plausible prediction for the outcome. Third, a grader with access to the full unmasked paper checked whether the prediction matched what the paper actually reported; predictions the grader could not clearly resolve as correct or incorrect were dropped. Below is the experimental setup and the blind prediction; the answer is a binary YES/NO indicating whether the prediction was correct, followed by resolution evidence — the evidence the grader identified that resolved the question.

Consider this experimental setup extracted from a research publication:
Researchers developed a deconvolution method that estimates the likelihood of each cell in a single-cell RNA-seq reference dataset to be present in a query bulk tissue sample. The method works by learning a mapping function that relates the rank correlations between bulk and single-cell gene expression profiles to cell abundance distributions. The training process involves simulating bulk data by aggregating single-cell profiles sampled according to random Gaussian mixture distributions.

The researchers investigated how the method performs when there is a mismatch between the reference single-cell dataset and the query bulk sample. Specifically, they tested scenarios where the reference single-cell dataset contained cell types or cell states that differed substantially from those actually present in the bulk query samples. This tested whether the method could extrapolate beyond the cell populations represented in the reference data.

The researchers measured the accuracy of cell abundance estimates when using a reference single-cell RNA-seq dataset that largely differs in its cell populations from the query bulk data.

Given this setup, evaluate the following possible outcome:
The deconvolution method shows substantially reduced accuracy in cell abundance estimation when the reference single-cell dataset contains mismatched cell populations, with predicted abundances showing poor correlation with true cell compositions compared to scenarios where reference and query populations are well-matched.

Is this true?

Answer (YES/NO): YES